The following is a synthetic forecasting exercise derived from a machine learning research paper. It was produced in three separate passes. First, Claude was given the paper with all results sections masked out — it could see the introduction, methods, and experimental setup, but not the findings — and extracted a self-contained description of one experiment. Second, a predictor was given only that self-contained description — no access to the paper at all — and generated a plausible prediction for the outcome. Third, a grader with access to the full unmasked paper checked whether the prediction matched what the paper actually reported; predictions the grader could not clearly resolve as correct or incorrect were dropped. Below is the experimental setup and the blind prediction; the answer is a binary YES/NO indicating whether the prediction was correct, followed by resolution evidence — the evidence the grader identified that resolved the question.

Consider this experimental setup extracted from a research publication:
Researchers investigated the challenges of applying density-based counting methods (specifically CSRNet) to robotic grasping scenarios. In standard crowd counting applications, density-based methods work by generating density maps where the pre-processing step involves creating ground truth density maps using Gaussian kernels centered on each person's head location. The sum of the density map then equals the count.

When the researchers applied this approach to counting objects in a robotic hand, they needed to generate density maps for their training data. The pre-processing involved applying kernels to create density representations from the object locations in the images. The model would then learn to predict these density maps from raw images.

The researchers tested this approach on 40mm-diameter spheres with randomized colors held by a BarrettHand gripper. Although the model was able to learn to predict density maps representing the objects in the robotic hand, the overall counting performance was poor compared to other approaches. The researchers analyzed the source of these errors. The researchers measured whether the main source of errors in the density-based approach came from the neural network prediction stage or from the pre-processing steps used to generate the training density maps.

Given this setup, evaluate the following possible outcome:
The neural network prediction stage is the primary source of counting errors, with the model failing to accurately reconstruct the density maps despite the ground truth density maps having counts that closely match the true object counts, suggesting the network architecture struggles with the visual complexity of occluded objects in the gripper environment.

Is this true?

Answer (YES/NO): NO